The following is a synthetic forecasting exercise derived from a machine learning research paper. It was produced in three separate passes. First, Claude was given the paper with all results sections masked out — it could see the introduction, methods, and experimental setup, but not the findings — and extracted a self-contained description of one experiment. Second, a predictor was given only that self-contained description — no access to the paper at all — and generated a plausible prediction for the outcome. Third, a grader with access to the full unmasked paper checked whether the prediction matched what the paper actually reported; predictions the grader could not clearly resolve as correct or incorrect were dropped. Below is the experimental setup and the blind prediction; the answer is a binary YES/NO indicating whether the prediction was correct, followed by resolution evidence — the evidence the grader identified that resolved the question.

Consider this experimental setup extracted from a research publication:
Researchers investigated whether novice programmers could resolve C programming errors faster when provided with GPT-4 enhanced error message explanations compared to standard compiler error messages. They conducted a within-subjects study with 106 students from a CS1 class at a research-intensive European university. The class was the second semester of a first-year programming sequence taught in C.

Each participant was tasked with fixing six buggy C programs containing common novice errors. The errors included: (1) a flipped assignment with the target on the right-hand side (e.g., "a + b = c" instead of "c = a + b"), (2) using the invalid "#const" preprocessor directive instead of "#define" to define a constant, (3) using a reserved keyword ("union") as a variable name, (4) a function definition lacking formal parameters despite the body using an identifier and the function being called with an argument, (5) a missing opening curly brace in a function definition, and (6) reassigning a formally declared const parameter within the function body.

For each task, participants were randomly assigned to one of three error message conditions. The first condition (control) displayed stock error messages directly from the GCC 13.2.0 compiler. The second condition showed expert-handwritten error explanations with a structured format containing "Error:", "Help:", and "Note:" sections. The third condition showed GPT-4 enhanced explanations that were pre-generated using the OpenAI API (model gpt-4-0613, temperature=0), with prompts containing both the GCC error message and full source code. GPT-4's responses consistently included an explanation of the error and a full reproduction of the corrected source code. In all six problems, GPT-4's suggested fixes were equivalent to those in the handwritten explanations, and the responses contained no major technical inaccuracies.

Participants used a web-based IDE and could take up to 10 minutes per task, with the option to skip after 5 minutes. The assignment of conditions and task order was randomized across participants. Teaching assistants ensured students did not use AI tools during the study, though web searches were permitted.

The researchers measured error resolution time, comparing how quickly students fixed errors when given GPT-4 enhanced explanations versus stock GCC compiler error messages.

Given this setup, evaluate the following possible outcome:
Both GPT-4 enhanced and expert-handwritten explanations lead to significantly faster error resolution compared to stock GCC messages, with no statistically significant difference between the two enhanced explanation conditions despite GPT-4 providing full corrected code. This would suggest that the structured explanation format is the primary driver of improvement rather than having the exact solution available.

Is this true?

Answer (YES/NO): NO